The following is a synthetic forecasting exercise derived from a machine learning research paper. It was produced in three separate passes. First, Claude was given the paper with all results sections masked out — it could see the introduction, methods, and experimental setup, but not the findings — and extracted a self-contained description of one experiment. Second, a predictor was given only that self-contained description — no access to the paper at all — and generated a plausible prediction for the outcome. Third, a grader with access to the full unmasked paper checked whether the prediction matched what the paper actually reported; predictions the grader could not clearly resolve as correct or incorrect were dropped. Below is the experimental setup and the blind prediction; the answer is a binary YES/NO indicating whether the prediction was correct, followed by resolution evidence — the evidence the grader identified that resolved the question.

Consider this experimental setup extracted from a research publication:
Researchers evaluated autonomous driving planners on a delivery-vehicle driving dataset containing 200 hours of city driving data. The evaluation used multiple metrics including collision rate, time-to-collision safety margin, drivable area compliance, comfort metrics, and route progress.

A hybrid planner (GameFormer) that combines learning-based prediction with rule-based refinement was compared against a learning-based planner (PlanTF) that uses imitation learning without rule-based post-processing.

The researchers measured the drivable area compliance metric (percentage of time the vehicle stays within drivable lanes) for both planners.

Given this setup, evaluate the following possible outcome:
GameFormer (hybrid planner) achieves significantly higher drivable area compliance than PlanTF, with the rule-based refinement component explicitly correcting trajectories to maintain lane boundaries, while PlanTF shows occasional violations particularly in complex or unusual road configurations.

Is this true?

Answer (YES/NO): NO